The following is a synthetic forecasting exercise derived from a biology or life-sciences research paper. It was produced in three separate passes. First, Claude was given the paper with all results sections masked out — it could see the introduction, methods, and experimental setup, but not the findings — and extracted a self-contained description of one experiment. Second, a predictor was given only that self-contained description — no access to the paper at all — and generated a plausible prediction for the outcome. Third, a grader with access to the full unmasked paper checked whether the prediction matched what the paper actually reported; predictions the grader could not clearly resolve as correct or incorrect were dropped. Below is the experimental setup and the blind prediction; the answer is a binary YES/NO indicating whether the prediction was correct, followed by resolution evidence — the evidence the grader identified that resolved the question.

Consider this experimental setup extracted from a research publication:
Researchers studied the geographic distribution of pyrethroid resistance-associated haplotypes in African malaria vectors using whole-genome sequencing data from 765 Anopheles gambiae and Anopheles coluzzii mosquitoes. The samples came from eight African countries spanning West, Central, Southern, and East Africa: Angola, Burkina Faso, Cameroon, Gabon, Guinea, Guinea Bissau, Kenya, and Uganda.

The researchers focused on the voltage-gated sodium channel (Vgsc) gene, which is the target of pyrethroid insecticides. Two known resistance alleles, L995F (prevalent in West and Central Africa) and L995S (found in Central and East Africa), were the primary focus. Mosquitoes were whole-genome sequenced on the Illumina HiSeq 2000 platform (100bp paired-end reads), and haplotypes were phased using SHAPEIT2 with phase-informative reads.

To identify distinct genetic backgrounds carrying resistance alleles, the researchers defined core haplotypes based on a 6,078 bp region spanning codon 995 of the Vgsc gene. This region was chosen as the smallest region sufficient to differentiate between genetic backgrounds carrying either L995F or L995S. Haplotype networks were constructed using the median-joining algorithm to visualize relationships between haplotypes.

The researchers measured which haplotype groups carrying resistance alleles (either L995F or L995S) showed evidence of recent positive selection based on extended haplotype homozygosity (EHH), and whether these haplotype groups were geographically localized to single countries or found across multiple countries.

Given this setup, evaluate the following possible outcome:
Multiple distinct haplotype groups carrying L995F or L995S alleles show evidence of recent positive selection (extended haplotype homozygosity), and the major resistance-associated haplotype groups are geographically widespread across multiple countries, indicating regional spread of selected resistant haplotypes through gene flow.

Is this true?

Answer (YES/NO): NO